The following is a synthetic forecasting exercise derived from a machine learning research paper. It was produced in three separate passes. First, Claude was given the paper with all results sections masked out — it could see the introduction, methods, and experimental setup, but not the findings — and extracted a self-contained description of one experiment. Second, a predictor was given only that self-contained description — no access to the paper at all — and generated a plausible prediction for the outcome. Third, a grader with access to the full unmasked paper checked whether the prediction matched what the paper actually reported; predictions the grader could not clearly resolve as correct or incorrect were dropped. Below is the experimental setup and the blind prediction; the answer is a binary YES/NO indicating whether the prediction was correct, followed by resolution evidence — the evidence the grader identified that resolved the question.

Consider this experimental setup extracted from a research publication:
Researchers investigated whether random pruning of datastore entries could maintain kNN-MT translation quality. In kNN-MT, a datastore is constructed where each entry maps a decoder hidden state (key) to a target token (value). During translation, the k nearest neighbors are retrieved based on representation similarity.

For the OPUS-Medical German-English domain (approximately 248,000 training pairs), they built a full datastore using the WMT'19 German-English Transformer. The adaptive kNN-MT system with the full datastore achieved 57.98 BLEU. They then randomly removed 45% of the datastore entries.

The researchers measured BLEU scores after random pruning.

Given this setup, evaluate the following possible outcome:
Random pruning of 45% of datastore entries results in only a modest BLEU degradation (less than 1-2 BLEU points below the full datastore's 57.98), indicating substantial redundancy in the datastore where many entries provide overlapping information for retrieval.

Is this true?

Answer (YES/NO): NO